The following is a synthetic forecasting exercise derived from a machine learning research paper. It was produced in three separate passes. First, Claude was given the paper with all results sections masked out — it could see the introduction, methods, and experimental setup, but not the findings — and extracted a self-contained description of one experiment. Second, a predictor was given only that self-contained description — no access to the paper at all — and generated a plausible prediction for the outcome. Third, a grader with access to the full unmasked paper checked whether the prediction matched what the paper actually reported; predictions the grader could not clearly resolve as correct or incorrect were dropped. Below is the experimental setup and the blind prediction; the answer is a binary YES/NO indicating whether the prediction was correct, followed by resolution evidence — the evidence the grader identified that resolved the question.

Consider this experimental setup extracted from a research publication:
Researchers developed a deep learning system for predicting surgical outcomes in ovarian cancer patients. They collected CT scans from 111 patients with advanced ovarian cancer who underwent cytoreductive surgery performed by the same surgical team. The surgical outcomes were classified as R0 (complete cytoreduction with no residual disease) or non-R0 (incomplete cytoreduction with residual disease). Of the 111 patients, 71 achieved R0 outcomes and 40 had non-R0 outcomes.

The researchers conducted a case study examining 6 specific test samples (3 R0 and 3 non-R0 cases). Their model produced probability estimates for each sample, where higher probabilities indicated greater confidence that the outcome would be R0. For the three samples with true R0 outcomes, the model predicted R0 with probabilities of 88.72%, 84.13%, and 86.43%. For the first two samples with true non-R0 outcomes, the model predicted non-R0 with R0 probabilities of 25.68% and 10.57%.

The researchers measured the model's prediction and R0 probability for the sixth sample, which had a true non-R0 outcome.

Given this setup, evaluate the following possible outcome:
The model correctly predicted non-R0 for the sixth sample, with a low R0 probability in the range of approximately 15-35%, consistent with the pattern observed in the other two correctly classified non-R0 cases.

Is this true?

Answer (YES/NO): NO